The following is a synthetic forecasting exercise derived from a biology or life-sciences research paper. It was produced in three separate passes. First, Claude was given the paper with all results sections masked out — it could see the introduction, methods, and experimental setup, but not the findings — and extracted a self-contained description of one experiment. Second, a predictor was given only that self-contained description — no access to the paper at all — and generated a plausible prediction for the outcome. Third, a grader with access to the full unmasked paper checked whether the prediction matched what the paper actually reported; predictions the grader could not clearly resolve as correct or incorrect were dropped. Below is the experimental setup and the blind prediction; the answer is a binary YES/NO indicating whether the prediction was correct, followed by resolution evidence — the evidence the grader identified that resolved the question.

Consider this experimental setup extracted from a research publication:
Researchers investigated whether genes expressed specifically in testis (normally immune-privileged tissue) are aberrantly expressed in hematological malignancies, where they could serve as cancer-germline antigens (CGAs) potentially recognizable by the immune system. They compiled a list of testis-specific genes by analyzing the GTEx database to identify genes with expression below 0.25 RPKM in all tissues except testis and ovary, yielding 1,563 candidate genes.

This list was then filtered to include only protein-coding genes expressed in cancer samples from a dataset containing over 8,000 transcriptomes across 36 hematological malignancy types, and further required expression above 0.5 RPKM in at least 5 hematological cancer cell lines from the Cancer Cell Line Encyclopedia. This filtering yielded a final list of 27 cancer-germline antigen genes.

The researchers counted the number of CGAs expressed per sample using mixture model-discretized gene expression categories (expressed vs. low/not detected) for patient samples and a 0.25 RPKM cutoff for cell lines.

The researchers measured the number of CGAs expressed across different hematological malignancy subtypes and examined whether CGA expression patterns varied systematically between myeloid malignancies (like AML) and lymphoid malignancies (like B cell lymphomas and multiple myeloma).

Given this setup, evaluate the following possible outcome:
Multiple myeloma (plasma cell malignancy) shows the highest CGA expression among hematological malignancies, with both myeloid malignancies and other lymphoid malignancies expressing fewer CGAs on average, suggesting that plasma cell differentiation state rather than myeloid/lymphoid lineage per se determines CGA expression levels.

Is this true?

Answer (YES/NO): YES